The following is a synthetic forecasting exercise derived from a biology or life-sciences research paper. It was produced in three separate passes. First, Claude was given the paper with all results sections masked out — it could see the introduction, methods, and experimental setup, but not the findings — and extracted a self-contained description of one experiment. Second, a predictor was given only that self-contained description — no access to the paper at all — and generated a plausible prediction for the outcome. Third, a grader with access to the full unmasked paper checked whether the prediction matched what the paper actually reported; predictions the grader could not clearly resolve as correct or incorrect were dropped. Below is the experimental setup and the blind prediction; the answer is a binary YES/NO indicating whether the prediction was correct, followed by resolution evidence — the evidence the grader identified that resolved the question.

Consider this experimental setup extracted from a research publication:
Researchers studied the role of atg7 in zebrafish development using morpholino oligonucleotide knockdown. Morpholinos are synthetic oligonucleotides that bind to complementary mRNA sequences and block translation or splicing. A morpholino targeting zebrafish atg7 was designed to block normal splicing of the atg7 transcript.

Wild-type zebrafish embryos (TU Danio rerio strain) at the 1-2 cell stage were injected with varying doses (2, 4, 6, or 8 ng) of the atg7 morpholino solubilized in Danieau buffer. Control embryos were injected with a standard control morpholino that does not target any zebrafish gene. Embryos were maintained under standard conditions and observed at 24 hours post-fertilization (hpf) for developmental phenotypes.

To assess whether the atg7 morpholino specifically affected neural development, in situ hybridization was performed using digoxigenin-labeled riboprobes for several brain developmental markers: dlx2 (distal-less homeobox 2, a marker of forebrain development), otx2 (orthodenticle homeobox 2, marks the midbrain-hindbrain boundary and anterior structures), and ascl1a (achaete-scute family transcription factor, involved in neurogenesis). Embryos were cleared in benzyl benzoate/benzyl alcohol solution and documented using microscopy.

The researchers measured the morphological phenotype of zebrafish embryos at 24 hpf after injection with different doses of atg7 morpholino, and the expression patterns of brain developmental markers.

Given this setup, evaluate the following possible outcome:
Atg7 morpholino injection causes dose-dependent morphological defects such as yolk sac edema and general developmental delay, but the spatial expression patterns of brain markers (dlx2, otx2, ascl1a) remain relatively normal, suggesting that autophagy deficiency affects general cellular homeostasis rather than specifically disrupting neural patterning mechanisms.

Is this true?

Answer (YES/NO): NO